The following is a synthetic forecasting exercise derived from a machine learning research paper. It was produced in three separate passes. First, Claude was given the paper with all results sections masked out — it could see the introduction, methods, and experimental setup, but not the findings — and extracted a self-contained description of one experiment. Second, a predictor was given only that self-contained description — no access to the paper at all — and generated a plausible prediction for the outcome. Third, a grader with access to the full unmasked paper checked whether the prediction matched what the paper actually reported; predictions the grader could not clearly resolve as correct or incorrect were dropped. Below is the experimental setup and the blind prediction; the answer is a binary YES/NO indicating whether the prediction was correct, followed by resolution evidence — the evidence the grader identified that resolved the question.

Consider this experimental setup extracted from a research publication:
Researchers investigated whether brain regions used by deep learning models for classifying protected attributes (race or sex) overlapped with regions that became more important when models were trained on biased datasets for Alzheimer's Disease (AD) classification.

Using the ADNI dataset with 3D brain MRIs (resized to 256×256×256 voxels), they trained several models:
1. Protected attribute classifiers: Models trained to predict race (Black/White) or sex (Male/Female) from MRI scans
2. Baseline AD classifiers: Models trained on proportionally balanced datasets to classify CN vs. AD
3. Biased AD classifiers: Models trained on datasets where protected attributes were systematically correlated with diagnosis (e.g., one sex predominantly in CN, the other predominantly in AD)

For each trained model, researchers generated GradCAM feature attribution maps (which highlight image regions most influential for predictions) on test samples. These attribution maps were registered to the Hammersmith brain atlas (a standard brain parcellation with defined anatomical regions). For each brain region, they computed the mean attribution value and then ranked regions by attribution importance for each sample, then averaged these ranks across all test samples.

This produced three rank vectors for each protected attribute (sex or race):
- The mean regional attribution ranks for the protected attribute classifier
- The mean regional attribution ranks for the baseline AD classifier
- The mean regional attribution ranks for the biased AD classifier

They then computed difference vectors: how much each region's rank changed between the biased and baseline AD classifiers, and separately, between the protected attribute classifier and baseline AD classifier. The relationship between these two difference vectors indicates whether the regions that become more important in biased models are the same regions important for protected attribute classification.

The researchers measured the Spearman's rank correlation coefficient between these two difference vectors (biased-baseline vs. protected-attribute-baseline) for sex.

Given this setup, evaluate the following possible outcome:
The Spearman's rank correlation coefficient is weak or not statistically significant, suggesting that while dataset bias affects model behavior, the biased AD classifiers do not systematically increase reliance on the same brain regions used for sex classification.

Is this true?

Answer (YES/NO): NO